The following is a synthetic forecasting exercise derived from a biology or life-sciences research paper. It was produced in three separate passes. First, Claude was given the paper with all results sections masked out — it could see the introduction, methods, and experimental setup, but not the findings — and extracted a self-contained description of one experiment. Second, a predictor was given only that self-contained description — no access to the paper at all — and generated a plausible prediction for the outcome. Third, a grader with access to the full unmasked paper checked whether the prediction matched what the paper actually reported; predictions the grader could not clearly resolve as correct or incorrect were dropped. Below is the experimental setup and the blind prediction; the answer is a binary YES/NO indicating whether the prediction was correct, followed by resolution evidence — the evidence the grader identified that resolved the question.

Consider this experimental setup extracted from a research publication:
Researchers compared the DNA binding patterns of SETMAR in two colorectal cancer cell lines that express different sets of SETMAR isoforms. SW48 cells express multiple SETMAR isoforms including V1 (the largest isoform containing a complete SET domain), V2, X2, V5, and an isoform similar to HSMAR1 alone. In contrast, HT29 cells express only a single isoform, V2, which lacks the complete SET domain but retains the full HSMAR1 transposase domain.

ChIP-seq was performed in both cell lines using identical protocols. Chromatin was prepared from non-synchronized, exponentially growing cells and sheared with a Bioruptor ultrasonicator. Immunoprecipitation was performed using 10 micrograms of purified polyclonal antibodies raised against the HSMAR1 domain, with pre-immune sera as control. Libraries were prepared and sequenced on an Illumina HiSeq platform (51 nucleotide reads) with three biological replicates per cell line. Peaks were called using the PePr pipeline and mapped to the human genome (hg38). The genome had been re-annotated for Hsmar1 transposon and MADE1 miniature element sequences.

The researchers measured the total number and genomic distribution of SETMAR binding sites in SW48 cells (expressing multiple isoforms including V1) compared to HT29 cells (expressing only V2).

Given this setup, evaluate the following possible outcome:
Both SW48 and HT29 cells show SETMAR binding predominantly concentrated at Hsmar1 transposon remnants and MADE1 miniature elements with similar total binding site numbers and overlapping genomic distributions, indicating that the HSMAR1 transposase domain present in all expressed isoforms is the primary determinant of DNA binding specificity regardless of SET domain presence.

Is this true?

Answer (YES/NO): NO